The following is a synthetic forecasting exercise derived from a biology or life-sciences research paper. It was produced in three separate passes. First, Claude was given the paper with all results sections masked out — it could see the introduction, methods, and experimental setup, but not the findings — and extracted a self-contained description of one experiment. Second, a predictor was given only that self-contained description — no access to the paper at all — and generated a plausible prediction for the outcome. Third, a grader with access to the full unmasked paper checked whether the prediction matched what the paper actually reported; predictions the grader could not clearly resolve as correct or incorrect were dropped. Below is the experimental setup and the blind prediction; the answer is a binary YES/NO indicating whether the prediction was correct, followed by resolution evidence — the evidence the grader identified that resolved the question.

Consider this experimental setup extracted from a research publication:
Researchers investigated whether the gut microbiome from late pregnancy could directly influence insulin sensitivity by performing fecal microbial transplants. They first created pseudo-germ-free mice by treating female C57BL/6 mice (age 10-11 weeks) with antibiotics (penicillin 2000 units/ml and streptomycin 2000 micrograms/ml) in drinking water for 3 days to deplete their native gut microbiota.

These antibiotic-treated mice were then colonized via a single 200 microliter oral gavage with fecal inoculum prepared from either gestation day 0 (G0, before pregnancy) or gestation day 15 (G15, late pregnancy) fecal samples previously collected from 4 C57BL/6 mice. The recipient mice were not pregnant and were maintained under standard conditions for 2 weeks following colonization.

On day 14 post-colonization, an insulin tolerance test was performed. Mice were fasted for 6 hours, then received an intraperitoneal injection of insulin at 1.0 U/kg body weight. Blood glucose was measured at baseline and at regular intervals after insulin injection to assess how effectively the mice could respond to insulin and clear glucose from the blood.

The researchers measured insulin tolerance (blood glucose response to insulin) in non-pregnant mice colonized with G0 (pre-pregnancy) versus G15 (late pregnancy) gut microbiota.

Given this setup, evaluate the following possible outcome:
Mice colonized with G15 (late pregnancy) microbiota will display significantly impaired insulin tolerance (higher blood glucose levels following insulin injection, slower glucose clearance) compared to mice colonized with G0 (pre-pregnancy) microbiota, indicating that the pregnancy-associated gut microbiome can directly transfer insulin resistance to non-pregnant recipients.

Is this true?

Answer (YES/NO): NO